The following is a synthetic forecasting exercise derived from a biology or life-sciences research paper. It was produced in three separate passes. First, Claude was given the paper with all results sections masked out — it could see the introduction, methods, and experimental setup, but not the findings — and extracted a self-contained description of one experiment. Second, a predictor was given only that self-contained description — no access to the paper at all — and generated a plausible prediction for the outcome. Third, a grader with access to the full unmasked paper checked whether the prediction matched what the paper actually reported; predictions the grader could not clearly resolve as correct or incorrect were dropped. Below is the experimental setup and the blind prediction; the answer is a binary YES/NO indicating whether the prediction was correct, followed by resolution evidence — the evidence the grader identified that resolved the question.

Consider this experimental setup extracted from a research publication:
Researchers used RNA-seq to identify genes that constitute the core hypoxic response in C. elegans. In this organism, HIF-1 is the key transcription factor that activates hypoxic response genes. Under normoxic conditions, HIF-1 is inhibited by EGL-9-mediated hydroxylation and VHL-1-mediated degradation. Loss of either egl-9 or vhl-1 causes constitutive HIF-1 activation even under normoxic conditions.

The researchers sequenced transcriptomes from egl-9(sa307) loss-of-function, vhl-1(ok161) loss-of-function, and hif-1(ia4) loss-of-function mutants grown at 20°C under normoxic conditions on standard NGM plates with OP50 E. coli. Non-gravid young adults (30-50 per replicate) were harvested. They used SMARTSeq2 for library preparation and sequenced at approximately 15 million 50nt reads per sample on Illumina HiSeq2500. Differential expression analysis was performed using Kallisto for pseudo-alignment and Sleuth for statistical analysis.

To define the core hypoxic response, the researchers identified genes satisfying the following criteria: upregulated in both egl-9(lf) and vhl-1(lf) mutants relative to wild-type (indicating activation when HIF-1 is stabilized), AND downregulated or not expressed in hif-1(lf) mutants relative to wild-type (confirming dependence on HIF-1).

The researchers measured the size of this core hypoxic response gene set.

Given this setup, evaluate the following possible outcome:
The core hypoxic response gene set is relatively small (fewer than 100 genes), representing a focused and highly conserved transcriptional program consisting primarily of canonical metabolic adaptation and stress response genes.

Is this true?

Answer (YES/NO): NO